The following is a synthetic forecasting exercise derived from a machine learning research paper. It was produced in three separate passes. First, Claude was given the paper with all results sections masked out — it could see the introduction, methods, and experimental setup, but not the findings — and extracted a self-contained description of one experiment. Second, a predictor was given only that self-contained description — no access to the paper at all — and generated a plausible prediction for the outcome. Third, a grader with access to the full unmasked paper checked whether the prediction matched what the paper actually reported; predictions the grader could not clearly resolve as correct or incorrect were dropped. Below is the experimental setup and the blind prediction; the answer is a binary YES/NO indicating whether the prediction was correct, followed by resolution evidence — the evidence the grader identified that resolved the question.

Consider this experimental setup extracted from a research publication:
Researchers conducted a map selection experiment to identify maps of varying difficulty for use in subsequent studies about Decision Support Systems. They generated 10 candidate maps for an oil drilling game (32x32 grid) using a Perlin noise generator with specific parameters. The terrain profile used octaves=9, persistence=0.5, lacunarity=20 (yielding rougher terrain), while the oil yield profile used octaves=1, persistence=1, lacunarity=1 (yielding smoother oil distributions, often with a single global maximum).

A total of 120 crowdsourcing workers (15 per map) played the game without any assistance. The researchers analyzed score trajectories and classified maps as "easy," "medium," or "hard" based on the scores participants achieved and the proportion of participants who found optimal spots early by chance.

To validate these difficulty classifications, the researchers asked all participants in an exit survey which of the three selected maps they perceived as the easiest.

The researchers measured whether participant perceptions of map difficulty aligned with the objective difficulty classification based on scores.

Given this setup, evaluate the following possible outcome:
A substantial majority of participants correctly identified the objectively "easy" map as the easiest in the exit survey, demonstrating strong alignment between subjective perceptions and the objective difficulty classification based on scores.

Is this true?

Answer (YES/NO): NO